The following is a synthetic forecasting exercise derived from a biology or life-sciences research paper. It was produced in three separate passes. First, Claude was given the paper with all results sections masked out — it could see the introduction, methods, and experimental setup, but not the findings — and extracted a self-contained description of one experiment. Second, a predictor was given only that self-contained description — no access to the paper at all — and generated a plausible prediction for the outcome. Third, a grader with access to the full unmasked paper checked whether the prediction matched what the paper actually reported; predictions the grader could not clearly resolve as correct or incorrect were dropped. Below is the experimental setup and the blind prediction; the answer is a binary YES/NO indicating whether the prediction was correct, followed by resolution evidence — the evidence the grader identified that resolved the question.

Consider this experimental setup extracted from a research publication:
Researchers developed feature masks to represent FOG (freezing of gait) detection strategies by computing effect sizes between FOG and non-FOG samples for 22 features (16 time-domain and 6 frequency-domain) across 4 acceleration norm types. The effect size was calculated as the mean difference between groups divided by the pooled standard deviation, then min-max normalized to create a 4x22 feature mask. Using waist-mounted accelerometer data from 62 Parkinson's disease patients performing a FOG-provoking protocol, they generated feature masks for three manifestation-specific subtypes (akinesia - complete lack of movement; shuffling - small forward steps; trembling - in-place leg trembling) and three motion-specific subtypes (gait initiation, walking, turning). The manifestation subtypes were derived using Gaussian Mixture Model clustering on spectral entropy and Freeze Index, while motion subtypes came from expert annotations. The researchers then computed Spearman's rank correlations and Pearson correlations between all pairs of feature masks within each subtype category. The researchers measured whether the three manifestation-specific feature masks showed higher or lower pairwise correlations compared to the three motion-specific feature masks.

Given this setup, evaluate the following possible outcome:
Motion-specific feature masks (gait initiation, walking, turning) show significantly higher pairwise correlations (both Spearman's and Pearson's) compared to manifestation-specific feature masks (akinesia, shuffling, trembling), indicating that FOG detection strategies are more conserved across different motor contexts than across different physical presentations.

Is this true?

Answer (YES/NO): YES